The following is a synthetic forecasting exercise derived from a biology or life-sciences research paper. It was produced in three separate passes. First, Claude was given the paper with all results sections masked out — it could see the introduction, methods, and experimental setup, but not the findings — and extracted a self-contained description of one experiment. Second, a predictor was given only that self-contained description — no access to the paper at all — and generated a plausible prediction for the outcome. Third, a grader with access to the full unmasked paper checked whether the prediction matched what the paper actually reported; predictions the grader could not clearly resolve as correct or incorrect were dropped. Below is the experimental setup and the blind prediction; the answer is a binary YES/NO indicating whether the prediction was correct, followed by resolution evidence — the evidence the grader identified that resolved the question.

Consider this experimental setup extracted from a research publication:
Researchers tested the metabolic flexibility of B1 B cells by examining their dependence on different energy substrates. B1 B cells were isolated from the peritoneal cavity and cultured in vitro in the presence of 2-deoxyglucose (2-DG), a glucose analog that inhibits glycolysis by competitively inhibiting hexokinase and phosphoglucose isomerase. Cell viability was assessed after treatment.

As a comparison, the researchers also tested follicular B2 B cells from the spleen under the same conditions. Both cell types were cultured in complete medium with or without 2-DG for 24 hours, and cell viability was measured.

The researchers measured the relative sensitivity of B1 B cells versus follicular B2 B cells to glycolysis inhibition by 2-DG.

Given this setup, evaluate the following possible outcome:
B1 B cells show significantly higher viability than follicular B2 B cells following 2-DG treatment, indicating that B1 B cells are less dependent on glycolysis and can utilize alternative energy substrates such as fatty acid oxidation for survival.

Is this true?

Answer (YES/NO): NO